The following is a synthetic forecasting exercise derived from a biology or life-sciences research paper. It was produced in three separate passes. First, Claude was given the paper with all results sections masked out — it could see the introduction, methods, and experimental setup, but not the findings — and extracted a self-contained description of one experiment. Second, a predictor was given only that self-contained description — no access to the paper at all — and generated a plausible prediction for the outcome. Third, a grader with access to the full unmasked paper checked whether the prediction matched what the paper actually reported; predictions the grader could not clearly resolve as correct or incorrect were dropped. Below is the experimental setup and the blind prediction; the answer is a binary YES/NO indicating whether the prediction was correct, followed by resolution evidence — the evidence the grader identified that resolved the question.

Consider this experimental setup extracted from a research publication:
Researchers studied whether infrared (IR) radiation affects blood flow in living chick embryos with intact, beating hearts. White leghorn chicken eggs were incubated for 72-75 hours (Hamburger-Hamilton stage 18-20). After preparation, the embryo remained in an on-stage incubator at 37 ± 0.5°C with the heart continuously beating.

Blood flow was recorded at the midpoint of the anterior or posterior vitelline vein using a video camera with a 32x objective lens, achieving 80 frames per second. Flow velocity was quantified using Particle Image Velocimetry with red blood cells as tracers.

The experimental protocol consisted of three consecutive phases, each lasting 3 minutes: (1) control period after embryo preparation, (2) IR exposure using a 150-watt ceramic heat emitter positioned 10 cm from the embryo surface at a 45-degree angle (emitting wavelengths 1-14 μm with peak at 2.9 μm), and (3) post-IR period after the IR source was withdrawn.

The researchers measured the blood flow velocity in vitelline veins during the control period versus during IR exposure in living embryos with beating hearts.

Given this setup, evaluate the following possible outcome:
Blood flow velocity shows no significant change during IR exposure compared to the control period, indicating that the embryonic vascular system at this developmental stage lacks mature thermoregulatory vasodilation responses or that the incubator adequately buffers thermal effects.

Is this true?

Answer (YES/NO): NO